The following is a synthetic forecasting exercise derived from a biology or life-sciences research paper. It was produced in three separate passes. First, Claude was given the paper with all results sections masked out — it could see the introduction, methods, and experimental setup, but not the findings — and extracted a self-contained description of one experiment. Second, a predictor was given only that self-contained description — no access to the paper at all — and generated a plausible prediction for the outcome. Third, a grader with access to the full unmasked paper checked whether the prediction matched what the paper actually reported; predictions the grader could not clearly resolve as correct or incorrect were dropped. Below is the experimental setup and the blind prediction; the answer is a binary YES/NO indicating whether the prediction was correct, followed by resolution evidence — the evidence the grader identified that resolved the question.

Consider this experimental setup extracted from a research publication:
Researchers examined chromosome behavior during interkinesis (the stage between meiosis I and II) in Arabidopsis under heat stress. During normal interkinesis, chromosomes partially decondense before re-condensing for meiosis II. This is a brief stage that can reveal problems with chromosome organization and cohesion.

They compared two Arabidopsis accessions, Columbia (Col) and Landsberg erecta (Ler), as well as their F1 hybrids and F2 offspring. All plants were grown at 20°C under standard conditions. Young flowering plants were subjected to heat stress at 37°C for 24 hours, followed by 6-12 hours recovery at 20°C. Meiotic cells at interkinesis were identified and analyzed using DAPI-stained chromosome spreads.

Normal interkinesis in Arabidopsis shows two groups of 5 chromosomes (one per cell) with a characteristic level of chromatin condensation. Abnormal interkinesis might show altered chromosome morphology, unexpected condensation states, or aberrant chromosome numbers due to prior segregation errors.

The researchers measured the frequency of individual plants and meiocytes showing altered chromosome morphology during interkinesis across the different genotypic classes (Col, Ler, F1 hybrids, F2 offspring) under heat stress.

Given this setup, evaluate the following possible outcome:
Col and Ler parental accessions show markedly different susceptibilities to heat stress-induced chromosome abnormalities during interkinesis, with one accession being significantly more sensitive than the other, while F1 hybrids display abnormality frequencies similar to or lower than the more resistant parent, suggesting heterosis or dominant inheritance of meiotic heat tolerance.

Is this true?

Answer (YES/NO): YES